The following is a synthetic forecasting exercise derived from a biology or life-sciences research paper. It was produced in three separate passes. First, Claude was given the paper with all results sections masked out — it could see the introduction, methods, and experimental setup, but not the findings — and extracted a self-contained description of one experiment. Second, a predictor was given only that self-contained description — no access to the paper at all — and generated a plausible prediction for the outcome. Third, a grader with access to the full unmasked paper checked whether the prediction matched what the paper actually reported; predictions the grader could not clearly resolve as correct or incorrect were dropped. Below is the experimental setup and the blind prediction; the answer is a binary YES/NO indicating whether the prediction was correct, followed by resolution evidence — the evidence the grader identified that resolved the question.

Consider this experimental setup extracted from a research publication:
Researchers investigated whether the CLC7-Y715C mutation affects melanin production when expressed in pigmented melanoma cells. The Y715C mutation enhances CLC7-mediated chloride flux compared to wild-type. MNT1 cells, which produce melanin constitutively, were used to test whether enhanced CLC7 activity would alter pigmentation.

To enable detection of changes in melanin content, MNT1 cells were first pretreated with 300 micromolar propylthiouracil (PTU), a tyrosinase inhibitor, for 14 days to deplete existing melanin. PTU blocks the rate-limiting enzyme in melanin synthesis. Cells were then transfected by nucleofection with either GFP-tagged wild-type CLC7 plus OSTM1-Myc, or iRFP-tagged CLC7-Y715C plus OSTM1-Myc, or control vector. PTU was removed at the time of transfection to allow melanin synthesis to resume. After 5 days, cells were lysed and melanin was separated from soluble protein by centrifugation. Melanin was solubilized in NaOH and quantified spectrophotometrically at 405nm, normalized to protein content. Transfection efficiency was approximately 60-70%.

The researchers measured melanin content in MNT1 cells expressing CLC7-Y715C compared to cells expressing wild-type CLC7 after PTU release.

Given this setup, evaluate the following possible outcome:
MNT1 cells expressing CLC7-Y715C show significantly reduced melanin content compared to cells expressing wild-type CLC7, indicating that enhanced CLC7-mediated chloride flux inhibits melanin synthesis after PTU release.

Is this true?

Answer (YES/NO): YES